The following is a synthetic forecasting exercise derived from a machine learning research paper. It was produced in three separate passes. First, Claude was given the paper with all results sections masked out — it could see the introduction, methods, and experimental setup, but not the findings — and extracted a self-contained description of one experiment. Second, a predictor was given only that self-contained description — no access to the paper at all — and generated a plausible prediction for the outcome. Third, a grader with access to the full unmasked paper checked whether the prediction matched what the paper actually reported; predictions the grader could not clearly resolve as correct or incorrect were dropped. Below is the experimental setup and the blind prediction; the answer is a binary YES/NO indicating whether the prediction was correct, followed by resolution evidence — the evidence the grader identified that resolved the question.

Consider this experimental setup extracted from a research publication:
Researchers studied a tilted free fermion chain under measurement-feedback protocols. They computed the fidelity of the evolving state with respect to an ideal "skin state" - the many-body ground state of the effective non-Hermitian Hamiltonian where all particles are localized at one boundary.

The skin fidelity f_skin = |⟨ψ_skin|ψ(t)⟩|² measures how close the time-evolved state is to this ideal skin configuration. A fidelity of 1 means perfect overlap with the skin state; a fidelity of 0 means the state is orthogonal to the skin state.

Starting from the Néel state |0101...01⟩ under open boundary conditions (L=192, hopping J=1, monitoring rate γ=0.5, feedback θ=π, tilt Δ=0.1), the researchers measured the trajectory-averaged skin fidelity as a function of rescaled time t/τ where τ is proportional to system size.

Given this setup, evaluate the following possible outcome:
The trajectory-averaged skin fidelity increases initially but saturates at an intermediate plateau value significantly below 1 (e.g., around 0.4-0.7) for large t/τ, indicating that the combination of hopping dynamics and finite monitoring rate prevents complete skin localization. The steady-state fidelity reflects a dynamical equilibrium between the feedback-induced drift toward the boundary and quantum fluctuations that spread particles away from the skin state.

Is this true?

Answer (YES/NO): NO